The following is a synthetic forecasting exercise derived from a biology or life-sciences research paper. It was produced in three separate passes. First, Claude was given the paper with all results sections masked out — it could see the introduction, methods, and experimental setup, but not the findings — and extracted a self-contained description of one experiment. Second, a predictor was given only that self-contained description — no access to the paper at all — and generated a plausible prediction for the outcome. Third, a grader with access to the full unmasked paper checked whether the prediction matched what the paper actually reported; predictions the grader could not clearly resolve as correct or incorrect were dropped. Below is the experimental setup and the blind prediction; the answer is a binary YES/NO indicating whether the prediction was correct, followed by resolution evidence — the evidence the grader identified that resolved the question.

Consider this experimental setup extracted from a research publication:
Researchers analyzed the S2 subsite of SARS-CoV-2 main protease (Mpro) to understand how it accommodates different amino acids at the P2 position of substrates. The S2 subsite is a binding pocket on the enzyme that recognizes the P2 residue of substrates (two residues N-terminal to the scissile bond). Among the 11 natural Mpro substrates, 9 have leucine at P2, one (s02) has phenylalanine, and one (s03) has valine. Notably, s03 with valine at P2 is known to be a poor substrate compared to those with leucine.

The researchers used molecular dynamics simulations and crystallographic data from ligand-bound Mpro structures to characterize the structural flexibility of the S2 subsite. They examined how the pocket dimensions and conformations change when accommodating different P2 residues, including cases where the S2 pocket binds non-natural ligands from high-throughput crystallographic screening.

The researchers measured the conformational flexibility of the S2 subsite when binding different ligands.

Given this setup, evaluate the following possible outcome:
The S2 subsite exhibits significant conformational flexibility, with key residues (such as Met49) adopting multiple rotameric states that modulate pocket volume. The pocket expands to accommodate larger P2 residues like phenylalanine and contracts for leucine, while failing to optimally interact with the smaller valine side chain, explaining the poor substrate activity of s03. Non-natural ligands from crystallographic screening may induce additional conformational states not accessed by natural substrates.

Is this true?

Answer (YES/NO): NO